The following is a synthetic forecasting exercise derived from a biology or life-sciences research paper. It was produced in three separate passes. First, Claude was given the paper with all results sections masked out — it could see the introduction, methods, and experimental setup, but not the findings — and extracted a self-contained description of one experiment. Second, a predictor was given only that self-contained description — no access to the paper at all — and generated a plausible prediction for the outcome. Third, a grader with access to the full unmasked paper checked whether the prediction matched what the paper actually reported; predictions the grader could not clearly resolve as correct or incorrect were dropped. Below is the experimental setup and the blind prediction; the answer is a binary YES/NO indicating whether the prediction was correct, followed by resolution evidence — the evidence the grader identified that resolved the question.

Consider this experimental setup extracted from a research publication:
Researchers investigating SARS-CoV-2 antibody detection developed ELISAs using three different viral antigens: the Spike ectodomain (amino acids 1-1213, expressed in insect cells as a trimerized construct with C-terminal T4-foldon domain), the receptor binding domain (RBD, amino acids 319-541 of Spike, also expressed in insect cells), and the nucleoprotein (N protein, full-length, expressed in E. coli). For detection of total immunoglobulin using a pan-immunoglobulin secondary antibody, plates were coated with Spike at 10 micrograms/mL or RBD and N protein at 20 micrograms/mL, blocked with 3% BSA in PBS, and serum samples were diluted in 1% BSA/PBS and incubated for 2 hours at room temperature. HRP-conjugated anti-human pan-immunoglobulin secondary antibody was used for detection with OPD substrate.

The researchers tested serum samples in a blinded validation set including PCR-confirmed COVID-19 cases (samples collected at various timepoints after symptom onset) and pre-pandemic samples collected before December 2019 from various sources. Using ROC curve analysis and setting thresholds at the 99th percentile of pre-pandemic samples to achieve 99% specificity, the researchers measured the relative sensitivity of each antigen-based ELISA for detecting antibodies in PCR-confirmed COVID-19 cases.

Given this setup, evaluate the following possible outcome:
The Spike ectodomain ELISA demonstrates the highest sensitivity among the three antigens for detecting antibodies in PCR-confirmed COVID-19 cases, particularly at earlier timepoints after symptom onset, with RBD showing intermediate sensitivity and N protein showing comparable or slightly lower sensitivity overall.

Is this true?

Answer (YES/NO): NO